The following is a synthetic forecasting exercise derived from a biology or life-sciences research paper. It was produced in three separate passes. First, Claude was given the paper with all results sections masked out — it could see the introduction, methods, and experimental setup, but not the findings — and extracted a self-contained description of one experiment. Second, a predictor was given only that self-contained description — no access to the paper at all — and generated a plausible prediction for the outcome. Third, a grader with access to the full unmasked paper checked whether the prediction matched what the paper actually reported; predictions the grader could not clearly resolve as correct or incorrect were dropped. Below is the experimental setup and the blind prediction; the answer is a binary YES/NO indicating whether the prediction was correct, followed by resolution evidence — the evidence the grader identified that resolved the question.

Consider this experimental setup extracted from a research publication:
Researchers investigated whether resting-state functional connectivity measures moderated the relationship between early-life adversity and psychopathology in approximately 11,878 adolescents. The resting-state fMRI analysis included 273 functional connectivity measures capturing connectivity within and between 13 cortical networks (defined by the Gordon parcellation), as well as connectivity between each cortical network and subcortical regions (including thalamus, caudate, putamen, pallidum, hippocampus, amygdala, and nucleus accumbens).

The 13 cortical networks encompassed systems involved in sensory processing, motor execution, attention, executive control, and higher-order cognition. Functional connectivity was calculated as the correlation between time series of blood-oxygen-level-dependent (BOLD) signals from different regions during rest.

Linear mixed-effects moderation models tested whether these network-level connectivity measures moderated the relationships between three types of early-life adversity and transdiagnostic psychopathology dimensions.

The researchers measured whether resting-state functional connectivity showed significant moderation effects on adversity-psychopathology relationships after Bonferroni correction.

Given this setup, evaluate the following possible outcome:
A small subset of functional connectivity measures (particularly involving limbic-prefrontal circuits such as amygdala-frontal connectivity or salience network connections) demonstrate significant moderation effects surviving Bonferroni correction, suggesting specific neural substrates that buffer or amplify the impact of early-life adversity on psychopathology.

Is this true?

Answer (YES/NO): NO